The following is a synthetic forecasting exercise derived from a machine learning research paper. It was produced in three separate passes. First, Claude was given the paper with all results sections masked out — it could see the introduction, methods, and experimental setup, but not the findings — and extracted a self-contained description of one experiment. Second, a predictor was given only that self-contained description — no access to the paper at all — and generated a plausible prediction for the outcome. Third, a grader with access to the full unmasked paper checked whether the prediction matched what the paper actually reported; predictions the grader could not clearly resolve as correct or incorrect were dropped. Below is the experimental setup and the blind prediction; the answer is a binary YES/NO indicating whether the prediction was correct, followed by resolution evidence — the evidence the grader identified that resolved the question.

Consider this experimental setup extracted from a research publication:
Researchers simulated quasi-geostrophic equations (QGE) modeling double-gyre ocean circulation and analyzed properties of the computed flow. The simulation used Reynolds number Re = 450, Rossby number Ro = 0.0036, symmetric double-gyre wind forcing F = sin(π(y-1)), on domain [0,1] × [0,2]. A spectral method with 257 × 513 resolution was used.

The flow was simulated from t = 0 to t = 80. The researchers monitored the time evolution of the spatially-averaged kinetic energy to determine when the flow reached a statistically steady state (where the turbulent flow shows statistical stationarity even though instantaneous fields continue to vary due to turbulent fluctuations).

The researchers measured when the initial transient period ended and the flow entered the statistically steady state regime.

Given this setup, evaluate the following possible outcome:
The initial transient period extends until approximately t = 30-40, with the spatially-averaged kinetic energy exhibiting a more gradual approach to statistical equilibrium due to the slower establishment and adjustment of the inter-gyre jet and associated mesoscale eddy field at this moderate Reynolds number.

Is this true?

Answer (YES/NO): NO